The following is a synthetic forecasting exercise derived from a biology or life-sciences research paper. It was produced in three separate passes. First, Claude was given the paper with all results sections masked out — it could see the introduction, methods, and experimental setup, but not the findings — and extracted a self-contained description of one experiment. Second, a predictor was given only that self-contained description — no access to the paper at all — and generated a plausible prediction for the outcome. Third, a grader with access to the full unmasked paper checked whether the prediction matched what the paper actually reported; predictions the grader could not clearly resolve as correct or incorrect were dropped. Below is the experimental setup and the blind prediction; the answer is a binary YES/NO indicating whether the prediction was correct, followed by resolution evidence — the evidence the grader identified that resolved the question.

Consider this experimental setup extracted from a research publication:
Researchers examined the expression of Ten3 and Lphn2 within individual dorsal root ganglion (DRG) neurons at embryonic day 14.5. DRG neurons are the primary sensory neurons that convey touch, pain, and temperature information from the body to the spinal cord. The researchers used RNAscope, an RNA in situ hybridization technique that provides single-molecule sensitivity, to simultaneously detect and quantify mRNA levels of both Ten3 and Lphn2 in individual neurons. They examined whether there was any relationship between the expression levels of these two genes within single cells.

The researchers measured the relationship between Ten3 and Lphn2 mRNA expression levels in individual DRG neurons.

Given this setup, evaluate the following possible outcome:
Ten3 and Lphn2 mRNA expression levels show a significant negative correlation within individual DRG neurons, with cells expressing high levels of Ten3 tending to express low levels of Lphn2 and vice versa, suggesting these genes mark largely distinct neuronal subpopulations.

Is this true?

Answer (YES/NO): YES